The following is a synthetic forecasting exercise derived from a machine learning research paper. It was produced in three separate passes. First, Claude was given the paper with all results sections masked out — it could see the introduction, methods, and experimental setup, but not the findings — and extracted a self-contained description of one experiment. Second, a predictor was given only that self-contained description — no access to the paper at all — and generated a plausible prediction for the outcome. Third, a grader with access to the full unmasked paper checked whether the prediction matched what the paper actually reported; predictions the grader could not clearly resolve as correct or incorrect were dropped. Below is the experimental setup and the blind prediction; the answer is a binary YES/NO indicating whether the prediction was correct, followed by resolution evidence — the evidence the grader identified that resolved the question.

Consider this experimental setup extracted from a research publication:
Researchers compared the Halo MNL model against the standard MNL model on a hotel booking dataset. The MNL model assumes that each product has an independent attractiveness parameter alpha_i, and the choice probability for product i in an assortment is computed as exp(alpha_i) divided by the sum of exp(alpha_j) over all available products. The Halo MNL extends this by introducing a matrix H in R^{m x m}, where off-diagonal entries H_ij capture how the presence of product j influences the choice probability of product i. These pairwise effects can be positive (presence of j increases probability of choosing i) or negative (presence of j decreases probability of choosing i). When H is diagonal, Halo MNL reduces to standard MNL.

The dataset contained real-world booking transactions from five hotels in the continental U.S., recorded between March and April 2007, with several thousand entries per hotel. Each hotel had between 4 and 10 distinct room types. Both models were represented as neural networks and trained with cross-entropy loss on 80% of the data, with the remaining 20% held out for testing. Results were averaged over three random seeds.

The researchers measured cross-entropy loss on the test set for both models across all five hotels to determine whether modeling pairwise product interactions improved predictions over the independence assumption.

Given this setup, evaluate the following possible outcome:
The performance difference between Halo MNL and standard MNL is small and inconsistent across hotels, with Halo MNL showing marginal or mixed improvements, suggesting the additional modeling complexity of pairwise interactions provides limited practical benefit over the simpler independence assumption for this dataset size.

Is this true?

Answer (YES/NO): NO